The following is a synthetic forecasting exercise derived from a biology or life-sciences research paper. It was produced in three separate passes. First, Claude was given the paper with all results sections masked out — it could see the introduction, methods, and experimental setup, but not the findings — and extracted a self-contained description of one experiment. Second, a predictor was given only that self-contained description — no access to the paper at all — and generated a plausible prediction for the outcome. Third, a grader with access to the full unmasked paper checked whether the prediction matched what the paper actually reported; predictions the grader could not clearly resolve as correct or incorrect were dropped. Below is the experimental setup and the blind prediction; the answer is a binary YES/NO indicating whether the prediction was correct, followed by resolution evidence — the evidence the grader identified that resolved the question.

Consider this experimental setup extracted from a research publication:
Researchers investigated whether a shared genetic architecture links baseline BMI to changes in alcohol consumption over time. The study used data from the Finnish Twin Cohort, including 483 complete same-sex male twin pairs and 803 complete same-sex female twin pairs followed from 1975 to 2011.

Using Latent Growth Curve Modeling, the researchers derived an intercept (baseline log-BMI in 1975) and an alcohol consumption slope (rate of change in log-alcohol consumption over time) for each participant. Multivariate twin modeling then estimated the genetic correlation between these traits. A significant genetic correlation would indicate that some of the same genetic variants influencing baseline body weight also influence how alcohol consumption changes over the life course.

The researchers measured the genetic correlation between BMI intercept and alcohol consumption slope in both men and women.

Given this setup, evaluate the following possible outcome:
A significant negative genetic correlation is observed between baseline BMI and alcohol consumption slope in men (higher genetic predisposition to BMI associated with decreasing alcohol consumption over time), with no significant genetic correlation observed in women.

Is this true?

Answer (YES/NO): NO